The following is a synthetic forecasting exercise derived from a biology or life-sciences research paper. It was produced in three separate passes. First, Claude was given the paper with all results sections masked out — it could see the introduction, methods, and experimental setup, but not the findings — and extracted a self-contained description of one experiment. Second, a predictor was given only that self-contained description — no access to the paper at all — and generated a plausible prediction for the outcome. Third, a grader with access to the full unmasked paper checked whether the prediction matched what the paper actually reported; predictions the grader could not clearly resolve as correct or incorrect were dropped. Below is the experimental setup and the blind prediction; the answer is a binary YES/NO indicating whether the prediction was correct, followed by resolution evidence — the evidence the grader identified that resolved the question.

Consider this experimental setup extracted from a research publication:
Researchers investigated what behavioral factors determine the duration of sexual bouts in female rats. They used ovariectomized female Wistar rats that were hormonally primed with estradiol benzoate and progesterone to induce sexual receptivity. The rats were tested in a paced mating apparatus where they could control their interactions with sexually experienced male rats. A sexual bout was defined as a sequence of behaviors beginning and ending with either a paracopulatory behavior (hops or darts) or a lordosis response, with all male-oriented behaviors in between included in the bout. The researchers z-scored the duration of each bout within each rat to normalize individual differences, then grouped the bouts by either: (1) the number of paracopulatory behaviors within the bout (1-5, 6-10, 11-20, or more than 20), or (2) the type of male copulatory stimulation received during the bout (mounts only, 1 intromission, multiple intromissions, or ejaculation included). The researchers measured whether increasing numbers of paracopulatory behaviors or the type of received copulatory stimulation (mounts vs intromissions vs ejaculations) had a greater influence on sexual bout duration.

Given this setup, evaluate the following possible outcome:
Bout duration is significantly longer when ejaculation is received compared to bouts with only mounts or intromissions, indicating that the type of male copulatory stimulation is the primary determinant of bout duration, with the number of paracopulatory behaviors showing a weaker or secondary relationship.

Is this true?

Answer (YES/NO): NO